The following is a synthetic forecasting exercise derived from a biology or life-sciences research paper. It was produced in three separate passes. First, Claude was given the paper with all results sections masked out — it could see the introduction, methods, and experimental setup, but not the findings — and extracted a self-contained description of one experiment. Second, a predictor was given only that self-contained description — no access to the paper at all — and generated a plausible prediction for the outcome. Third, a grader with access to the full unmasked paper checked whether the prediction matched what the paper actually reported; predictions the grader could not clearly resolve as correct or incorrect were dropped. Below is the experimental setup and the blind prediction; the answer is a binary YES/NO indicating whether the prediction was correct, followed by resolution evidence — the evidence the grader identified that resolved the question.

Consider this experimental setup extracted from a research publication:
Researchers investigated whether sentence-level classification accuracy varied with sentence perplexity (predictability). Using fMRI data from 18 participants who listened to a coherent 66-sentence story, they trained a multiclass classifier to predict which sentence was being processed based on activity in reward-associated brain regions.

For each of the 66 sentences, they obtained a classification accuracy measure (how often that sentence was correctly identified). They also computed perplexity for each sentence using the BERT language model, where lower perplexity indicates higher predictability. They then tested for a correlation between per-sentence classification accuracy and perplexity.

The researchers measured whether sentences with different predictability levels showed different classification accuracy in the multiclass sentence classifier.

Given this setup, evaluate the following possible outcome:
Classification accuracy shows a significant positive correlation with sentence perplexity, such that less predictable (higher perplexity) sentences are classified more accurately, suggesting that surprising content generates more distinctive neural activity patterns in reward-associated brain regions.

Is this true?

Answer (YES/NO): NO